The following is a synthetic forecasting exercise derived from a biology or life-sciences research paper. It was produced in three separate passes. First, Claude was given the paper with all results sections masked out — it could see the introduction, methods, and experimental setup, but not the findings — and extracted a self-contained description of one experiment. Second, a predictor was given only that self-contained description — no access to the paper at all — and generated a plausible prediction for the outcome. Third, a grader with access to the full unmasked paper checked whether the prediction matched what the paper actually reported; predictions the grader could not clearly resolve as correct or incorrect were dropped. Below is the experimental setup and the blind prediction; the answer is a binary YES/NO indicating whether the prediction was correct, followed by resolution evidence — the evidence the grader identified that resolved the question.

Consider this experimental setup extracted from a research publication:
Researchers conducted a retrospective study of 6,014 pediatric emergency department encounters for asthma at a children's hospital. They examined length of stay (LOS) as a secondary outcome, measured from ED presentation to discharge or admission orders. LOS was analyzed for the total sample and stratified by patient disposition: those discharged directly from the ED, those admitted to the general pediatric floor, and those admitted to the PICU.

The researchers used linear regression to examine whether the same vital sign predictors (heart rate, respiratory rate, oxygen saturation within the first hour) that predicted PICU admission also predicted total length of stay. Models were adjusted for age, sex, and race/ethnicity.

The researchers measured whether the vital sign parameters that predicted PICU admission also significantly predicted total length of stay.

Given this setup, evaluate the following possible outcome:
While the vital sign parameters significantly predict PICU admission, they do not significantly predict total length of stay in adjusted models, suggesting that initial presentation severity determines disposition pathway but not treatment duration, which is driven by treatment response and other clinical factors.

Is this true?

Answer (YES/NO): NO